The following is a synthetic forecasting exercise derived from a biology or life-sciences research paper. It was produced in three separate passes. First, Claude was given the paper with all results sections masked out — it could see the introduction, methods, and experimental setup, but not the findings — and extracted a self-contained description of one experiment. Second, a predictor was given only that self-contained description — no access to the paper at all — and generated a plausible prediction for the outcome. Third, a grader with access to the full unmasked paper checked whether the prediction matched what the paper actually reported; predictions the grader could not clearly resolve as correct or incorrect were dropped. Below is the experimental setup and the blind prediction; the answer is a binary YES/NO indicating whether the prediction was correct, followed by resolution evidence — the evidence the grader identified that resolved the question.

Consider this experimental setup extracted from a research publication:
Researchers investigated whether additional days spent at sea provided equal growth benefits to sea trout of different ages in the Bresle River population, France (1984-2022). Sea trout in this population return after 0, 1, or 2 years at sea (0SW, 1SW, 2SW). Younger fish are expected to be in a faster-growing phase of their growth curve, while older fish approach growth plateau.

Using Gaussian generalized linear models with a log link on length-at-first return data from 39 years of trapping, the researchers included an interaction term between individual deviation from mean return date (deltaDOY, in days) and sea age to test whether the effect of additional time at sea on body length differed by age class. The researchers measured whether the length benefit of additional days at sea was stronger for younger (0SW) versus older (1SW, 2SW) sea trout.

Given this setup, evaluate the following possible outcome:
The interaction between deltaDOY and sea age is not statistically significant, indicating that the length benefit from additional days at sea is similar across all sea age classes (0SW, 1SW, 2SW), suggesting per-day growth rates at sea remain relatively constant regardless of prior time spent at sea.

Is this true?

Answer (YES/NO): NO